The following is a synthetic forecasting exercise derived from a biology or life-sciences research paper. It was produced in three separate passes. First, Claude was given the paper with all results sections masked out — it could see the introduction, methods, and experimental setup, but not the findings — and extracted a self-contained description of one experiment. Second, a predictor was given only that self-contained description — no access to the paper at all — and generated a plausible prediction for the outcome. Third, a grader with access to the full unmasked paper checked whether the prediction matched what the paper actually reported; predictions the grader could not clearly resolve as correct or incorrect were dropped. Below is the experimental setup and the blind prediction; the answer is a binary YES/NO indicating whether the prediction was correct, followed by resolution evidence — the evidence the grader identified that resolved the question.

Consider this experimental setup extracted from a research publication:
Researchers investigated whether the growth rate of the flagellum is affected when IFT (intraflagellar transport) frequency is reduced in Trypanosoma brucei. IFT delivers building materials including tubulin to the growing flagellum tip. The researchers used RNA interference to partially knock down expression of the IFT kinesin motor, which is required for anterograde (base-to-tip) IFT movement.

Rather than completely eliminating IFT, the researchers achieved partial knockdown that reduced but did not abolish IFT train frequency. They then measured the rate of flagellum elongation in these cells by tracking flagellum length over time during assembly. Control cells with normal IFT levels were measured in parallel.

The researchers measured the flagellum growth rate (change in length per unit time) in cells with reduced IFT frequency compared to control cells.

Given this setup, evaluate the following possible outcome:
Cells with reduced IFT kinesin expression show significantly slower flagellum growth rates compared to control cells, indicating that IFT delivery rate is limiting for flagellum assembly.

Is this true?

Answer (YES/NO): YES